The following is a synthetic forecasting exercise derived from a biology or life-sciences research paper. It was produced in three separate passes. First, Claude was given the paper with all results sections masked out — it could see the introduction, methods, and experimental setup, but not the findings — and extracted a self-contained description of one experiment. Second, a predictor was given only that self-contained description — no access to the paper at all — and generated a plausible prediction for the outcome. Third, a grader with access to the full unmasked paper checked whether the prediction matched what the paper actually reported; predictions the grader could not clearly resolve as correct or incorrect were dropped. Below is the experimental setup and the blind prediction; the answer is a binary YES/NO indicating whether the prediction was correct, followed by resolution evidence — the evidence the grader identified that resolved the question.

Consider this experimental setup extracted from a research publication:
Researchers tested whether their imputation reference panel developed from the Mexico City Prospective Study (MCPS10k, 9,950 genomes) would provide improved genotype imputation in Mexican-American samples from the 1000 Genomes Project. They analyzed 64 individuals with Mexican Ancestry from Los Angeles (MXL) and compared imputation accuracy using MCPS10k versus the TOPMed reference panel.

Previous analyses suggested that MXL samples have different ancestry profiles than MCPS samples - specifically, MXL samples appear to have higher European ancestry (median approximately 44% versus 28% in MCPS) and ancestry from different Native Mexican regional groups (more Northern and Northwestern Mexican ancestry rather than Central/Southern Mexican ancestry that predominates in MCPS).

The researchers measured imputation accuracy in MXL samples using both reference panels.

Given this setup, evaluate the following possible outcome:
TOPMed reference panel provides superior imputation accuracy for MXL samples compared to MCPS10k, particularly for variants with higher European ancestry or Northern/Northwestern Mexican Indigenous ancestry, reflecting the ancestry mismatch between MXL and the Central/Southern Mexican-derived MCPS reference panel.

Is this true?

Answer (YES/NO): YES